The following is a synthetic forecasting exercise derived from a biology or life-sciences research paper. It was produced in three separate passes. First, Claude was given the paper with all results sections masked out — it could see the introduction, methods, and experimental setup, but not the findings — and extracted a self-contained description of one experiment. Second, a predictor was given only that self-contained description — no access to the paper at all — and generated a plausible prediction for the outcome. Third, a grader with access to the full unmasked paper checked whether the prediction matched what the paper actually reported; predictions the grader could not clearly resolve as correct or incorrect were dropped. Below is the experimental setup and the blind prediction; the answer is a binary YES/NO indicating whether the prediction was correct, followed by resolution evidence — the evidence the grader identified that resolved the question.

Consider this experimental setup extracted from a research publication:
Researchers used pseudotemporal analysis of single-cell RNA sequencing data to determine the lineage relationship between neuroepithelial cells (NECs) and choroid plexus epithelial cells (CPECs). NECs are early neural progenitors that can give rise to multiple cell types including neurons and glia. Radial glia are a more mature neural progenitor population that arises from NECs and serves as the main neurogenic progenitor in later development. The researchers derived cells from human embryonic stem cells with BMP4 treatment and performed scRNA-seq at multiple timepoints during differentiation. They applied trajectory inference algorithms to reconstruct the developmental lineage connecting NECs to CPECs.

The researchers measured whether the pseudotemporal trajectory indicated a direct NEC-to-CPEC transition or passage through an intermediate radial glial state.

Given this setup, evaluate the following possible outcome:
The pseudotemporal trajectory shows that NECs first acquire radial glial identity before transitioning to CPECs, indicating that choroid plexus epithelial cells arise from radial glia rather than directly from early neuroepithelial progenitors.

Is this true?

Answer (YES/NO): NO